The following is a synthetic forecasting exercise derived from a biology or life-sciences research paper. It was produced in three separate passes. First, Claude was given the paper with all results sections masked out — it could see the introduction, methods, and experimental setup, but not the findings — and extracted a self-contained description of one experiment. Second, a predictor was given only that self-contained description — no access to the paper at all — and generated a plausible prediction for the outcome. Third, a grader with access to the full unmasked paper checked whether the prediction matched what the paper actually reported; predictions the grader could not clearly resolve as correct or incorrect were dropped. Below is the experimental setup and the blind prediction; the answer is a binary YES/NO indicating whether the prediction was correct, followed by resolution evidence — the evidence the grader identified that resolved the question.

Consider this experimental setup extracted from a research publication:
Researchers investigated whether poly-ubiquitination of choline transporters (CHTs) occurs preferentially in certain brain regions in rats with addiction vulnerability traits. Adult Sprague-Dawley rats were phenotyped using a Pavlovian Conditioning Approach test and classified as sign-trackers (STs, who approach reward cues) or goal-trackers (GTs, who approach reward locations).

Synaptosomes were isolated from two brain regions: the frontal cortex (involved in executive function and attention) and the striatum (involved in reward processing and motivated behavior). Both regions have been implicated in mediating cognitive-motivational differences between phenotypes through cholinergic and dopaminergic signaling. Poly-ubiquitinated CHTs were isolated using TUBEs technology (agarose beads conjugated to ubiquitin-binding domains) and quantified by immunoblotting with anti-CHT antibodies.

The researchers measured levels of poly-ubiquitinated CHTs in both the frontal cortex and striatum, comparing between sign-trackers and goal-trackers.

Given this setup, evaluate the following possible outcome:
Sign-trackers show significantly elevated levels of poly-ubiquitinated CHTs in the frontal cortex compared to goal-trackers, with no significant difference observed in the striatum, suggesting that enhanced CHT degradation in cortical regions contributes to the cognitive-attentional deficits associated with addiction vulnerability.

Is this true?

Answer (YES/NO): NO